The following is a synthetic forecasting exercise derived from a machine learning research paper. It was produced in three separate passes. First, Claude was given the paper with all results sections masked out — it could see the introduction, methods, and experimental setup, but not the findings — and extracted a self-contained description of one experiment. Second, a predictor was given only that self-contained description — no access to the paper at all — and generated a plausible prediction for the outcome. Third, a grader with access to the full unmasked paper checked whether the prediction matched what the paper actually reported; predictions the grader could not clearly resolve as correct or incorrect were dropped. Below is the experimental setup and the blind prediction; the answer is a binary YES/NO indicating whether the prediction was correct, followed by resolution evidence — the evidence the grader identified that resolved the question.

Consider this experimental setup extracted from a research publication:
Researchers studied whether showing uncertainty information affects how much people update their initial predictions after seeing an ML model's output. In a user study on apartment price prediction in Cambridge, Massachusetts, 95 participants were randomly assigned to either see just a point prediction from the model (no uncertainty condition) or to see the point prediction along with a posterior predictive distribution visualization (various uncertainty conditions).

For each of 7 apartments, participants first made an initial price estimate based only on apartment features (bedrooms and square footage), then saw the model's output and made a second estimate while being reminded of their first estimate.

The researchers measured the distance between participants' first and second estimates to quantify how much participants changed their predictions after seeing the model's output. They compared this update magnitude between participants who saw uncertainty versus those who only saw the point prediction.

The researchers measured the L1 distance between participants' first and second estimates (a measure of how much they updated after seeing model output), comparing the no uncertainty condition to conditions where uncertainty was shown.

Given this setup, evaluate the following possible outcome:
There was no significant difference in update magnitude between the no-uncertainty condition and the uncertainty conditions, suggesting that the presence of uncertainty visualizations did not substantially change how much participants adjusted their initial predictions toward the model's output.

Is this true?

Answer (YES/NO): YES